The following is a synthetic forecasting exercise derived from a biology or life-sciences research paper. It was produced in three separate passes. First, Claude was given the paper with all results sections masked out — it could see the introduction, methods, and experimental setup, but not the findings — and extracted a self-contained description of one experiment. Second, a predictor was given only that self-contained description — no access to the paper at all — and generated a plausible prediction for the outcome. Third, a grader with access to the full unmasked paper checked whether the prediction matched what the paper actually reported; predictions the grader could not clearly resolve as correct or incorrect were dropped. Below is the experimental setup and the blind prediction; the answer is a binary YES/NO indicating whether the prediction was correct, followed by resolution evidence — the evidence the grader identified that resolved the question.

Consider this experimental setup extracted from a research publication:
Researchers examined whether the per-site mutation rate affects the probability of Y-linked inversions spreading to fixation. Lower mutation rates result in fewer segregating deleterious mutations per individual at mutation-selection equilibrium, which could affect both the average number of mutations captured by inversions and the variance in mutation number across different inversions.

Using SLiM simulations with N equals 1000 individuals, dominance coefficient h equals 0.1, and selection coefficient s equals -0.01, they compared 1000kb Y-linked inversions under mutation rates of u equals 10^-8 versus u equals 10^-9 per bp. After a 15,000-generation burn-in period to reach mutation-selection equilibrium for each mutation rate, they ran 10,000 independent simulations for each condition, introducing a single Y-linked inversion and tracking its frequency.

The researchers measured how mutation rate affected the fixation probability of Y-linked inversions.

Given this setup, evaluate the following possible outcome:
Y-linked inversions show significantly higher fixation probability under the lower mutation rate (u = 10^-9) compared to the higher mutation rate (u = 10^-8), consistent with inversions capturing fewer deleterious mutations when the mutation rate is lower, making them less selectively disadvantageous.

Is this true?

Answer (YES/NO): NO